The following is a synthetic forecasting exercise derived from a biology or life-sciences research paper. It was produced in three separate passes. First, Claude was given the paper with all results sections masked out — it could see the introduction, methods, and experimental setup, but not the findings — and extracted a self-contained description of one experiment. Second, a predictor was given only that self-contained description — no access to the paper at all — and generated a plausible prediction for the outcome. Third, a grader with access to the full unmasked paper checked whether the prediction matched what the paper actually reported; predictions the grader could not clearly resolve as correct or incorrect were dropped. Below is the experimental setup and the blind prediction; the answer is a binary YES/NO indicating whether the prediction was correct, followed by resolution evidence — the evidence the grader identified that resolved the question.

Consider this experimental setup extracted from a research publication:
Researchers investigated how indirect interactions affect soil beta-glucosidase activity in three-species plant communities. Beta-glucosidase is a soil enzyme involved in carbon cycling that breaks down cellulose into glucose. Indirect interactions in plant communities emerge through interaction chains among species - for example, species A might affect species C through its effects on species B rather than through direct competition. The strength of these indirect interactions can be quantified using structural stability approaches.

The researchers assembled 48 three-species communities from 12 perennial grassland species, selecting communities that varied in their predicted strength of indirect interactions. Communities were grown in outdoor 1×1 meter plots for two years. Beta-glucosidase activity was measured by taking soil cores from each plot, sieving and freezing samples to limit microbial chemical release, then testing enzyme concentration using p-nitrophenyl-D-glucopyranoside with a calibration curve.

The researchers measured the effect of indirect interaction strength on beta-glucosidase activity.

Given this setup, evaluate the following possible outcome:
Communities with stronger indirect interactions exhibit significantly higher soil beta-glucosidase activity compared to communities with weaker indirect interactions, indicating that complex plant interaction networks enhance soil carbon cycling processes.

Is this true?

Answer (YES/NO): NO